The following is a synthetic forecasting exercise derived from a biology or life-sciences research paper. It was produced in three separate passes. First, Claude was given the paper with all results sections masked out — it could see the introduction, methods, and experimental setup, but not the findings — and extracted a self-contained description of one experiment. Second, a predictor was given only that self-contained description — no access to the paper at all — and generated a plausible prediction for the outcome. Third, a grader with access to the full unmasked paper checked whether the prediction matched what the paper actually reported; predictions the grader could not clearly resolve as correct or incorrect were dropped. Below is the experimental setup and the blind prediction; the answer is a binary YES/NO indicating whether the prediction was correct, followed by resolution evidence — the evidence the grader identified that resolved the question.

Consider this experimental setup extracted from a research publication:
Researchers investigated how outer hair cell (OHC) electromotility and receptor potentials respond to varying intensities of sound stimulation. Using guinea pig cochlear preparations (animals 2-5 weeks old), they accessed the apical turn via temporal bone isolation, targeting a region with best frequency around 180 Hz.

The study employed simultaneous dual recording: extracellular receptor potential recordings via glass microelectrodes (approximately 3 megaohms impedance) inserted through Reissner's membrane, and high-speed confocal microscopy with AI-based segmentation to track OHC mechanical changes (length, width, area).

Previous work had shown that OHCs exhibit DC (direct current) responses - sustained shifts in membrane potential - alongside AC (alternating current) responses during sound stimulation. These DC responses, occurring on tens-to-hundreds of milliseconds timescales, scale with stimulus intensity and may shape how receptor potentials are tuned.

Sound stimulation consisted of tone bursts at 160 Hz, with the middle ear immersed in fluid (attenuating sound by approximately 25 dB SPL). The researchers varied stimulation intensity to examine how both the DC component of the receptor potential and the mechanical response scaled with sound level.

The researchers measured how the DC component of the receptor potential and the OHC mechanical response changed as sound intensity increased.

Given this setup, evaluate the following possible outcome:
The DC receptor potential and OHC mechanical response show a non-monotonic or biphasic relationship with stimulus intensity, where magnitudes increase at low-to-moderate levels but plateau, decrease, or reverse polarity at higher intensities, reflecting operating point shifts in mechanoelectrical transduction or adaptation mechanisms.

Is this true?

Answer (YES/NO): YES